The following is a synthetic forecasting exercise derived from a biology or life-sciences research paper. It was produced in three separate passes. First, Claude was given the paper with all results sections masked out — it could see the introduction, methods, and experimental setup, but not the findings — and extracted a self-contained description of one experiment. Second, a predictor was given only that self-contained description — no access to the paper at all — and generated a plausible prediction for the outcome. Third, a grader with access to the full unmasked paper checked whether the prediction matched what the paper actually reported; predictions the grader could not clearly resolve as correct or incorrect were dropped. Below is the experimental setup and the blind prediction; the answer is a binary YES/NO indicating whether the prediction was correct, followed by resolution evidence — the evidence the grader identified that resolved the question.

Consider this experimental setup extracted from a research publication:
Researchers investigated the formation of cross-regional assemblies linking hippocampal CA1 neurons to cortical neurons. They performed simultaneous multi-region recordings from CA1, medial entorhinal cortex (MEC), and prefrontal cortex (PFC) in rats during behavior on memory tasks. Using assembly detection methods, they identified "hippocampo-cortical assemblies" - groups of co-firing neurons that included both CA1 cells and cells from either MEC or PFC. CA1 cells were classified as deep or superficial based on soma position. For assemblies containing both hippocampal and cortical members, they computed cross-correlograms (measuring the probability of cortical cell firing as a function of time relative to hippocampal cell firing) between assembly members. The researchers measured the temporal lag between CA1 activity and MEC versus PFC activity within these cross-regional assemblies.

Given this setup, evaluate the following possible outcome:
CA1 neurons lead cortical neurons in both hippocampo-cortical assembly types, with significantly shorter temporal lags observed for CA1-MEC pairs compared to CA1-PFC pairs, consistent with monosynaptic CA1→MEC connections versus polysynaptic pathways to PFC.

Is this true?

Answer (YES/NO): YES